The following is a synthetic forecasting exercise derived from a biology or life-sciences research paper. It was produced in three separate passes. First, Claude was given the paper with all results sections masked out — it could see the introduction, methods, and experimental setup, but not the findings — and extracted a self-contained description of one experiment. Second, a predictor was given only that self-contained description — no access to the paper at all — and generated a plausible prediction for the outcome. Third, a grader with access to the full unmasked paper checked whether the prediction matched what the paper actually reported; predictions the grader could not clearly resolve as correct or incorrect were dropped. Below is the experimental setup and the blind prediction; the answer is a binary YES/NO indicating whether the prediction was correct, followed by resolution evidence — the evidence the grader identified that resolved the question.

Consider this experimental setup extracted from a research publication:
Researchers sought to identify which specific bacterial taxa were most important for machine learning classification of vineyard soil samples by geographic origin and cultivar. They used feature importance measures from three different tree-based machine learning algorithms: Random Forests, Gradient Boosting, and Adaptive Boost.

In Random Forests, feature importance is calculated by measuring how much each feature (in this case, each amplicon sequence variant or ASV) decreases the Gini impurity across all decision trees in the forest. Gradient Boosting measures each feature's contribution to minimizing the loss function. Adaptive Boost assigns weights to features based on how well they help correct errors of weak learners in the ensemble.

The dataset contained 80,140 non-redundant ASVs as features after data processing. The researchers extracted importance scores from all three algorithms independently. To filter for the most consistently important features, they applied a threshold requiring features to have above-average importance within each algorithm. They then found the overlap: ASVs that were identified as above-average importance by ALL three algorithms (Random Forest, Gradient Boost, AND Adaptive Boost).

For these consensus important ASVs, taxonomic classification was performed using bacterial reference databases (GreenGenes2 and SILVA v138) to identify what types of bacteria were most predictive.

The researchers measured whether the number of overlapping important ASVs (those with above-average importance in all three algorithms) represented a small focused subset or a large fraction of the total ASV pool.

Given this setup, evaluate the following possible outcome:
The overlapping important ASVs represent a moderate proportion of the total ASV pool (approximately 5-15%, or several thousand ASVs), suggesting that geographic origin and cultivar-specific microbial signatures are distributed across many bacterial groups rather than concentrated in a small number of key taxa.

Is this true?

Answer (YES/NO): NO